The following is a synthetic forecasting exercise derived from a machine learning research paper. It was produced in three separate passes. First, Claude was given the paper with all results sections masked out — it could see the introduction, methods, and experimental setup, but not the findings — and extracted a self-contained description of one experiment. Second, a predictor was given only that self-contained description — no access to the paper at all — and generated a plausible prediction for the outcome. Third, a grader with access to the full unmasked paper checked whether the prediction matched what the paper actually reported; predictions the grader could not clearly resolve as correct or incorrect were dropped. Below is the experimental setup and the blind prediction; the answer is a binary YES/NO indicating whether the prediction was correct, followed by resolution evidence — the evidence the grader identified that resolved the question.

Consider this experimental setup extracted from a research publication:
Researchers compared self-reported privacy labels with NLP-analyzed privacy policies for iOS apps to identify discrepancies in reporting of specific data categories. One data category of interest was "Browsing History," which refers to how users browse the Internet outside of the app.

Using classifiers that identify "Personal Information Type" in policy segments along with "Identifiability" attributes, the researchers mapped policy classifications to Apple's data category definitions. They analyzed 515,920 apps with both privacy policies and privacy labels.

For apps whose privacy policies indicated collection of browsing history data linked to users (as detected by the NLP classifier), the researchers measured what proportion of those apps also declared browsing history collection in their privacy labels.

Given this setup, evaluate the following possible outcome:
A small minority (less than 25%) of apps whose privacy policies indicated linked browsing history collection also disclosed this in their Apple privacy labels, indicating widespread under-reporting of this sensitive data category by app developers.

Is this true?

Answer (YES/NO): YES